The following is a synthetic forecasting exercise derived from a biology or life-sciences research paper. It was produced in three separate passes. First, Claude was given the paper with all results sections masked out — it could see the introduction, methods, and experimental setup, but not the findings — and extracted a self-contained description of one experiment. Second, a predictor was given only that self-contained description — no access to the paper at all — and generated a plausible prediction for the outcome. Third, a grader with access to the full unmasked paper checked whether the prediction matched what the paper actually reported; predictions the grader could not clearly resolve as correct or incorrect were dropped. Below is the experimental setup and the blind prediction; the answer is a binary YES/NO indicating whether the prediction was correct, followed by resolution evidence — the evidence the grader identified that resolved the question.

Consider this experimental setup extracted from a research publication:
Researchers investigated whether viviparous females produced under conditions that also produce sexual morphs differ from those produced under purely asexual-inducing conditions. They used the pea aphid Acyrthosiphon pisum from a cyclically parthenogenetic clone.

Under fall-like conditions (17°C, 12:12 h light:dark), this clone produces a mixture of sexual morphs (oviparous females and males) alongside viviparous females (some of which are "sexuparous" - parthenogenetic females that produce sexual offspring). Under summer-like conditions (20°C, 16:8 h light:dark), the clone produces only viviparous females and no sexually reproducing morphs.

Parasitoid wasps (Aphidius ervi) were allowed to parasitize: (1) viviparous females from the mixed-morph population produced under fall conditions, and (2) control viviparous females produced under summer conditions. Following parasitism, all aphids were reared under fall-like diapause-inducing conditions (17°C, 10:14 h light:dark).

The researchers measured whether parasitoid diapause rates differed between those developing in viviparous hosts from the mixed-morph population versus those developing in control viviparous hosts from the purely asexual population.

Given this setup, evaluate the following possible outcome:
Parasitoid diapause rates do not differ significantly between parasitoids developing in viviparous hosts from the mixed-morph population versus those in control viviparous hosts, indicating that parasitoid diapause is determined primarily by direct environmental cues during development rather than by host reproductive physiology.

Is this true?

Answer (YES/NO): NO